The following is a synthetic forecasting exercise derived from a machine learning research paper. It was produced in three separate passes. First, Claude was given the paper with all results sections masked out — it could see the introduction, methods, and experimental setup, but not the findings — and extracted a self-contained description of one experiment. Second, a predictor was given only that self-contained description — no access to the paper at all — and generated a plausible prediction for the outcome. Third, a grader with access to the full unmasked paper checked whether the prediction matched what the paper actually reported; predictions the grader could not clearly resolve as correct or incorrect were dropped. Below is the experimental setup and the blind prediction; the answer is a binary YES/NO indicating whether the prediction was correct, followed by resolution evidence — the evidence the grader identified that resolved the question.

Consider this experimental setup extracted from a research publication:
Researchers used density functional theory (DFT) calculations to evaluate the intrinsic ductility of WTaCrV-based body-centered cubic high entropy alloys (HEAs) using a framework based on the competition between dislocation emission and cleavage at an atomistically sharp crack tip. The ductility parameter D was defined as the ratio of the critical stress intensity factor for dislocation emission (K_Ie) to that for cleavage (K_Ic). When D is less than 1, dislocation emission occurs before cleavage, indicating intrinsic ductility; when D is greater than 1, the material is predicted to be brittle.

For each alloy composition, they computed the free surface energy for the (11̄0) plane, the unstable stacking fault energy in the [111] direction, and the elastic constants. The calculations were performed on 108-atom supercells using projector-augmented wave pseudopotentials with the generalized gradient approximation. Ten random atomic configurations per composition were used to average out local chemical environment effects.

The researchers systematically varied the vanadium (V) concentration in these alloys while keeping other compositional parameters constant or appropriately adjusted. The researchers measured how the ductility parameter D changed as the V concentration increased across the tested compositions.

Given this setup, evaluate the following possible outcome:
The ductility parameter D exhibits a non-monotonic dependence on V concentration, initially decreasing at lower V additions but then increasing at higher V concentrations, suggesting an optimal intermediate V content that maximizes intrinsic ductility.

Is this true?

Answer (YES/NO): NO